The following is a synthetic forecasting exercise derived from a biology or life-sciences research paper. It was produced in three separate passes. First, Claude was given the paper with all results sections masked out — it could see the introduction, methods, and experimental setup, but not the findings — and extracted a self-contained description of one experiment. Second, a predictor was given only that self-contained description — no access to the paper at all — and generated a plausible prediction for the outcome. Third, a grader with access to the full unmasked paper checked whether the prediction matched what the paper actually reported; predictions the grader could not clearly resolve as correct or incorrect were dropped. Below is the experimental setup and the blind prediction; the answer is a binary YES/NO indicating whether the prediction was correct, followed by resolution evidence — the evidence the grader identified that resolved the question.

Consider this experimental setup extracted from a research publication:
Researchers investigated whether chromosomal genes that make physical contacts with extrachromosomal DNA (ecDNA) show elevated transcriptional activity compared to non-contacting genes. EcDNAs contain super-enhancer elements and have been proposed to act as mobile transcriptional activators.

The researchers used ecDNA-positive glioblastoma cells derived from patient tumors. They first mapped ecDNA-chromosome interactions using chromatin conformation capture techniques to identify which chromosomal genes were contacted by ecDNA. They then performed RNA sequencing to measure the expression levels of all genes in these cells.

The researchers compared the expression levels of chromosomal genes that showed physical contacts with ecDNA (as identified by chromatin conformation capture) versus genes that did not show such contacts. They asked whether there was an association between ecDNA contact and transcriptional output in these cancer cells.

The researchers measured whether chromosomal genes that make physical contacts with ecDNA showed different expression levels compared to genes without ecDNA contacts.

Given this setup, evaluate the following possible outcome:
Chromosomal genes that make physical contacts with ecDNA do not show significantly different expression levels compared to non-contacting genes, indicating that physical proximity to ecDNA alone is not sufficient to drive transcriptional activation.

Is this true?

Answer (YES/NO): NO